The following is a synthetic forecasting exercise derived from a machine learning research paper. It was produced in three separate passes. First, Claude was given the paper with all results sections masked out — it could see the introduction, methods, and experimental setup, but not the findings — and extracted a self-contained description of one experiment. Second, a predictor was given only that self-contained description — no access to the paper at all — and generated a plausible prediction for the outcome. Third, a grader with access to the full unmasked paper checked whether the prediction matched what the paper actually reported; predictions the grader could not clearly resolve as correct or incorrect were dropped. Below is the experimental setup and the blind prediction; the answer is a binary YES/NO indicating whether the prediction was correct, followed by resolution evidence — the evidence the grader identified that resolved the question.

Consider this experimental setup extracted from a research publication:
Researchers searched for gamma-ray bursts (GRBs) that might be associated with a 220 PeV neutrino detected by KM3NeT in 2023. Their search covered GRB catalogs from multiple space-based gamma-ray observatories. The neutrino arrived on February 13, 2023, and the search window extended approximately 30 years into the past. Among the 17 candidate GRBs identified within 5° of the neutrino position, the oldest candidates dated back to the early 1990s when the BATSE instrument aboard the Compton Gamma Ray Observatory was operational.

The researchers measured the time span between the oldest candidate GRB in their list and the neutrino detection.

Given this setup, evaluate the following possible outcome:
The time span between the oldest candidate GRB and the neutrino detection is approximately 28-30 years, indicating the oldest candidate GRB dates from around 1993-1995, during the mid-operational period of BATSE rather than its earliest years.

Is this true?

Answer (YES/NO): NO